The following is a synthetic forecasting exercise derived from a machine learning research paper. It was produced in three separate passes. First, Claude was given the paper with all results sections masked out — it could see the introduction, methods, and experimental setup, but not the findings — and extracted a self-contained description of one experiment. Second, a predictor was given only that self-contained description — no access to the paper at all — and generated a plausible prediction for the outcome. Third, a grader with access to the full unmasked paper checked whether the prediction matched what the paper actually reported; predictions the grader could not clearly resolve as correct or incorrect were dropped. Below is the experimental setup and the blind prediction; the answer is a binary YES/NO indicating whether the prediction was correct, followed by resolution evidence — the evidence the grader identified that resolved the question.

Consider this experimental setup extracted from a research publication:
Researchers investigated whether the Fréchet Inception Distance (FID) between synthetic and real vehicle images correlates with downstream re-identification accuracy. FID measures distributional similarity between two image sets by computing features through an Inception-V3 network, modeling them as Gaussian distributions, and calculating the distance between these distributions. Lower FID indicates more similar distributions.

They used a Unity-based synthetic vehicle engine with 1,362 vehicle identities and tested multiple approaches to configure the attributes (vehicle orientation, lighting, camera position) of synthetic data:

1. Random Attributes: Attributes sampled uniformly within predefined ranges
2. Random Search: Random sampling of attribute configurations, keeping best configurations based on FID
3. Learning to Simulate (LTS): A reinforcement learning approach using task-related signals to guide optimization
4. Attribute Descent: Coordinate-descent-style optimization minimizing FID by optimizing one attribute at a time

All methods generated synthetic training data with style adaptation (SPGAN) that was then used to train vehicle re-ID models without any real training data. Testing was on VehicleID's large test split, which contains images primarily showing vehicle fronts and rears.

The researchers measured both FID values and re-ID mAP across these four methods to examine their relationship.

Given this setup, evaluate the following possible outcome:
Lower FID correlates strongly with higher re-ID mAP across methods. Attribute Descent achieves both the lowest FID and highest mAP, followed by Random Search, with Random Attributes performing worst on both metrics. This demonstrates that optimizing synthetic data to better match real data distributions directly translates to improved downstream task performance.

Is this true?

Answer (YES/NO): NO